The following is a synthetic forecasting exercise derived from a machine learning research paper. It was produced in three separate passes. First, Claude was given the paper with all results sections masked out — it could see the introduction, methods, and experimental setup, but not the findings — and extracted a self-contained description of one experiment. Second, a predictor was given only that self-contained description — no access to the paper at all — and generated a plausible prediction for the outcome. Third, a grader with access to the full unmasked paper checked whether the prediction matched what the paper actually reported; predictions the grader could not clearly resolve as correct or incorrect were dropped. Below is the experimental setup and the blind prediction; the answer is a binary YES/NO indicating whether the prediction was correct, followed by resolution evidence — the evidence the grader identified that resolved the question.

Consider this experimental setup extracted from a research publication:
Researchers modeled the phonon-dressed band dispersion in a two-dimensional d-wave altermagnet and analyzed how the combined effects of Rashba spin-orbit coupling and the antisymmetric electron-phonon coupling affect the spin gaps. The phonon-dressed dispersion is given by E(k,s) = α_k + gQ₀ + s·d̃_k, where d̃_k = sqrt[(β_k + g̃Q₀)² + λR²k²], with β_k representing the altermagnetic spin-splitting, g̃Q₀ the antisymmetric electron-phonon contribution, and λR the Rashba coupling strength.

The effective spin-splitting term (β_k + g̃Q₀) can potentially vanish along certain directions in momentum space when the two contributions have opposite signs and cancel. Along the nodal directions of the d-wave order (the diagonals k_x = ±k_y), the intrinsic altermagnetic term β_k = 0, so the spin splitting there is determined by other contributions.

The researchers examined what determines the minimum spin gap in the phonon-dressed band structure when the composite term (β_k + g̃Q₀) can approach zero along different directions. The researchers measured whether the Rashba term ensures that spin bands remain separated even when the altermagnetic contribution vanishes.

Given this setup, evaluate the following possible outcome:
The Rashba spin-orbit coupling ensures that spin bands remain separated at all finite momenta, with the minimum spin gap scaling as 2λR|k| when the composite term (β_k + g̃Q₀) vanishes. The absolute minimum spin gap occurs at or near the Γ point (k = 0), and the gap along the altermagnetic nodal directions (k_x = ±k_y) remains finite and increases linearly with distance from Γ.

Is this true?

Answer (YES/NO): YES